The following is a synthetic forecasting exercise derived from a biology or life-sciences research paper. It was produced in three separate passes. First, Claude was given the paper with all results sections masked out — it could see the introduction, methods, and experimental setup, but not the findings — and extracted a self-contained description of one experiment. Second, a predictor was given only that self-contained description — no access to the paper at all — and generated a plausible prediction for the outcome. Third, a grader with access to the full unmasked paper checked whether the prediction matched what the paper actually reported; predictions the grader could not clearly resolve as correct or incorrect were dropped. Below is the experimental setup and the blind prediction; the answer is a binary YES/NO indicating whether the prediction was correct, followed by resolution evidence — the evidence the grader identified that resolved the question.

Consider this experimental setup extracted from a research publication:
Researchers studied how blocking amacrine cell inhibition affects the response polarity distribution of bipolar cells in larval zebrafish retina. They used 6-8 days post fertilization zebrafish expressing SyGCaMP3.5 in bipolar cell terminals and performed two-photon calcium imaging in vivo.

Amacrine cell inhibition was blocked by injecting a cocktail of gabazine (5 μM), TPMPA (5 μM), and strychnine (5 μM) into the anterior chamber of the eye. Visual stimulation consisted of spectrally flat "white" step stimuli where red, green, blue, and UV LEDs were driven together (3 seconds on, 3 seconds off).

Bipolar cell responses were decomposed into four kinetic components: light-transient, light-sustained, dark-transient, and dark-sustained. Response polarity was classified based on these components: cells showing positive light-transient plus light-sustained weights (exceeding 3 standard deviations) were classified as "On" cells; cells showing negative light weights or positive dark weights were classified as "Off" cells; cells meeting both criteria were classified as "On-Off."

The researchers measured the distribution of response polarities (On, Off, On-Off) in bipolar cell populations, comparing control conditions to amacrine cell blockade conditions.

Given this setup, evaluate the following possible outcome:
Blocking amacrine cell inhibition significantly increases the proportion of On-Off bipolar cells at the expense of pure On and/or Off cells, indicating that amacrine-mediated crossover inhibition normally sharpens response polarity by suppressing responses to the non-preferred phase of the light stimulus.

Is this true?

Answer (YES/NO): NO